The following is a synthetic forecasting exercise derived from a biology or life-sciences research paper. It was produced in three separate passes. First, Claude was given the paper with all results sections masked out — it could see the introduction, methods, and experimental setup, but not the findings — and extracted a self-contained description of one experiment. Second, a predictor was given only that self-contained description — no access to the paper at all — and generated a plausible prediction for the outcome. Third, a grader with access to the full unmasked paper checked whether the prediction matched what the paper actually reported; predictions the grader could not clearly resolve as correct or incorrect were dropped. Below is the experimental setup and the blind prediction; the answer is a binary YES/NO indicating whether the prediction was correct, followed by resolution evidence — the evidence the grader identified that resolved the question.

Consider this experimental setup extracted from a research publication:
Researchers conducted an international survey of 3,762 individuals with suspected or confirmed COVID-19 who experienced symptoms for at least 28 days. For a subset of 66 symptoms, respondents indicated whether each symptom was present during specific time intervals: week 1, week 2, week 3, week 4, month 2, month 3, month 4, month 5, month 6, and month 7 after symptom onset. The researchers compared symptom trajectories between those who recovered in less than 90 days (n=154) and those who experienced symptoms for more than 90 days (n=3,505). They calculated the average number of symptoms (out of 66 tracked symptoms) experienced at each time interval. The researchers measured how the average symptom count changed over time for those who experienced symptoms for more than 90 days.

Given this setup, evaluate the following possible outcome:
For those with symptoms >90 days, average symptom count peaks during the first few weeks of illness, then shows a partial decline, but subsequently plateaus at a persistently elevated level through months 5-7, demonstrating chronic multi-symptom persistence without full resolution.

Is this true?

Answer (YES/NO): NO